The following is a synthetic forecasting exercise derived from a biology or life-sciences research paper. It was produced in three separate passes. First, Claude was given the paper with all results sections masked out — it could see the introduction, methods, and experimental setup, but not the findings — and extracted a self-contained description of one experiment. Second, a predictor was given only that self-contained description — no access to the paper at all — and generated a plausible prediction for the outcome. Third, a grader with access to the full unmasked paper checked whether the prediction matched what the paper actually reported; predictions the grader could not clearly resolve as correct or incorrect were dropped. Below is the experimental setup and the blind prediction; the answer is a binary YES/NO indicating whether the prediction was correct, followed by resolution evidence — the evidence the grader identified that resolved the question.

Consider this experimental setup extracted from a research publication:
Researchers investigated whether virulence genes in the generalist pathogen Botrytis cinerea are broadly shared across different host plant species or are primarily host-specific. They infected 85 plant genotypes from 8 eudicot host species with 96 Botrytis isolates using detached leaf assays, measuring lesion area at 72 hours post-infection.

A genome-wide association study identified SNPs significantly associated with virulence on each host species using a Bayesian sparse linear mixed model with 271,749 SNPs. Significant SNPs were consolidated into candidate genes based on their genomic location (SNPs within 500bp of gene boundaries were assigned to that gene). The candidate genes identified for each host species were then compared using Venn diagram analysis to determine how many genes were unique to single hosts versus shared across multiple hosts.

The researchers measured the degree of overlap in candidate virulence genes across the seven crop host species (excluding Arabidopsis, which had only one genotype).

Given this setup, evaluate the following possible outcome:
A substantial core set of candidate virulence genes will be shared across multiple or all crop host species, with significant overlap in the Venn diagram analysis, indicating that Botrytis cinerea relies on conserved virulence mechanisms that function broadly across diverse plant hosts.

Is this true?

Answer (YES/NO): NO